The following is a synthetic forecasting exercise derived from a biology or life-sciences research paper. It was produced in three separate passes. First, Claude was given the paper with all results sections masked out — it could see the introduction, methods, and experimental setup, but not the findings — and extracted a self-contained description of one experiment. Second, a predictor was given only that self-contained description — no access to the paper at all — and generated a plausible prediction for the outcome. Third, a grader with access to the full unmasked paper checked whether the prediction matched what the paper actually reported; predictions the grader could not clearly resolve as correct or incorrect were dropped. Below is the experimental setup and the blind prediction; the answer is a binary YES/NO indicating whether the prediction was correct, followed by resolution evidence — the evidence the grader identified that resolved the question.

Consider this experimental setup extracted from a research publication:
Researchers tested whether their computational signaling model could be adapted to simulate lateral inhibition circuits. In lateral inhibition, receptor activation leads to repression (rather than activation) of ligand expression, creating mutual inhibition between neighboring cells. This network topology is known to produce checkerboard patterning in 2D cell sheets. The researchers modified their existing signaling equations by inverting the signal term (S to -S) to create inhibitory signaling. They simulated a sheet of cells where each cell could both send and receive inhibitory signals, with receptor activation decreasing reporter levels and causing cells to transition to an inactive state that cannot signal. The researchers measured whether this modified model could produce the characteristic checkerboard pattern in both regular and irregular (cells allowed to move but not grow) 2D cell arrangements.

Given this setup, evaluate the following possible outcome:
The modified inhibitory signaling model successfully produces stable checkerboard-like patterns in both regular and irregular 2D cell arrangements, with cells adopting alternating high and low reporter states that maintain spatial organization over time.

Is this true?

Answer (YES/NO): YES